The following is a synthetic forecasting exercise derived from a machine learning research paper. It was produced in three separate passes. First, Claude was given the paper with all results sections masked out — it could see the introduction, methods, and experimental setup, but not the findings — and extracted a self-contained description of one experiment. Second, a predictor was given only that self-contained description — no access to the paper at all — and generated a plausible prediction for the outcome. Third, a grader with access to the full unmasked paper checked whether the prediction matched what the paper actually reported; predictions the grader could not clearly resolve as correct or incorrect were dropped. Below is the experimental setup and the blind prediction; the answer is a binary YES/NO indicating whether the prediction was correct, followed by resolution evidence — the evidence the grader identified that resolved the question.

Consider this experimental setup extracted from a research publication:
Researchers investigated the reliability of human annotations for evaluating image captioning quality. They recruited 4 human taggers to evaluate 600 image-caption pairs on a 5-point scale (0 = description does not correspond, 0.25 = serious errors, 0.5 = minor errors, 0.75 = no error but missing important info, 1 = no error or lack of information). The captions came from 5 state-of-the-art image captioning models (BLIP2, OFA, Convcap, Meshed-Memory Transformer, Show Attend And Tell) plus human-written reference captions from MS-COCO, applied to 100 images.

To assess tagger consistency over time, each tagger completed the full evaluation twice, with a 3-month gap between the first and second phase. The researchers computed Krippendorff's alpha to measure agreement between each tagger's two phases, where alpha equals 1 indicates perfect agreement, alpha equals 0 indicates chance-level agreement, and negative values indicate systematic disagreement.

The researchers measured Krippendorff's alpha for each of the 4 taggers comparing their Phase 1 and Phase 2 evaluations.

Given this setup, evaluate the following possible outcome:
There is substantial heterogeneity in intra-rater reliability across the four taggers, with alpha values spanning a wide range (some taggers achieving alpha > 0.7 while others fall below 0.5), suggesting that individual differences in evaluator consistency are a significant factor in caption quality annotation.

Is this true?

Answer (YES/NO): YES